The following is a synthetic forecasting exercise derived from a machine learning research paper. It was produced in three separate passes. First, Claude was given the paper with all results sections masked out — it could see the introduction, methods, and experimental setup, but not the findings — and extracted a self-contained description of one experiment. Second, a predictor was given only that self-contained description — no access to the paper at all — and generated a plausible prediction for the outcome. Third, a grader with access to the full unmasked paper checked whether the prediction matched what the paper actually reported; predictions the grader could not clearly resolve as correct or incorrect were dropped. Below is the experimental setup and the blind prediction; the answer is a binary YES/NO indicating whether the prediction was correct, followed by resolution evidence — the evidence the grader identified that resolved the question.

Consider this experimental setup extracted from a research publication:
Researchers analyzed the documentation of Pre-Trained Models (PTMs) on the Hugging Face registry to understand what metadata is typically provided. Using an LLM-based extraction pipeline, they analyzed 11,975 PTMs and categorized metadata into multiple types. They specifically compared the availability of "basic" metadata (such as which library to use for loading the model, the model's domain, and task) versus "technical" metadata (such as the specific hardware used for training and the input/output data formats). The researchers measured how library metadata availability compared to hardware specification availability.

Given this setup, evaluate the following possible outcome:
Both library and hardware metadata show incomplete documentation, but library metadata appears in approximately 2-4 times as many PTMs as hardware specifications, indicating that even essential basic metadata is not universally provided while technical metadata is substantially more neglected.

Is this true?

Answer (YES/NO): NO